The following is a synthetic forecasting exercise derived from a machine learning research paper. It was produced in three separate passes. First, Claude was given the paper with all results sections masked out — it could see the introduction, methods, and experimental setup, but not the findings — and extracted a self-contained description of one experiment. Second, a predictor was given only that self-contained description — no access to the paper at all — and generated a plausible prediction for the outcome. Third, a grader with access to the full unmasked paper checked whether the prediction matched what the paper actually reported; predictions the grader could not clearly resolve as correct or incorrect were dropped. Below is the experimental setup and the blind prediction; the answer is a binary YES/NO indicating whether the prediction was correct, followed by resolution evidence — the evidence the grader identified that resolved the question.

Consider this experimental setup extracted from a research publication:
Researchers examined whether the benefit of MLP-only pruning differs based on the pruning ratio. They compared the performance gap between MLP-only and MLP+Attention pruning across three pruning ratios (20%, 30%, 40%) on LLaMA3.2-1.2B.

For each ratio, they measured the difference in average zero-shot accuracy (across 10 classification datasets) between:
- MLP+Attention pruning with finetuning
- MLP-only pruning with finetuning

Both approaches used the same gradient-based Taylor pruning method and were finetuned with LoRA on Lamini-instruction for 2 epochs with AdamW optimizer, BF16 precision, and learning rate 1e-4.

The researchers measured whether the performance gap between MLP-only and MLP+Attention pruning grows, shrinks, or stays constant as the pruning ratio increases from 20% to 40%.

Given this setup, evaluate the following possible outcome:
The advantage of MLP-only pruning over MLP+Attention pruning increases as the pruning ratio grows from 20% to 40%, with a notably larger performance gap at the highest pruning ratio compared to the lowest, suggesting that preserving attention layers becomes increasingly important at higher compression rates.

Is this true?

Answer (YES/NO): NO